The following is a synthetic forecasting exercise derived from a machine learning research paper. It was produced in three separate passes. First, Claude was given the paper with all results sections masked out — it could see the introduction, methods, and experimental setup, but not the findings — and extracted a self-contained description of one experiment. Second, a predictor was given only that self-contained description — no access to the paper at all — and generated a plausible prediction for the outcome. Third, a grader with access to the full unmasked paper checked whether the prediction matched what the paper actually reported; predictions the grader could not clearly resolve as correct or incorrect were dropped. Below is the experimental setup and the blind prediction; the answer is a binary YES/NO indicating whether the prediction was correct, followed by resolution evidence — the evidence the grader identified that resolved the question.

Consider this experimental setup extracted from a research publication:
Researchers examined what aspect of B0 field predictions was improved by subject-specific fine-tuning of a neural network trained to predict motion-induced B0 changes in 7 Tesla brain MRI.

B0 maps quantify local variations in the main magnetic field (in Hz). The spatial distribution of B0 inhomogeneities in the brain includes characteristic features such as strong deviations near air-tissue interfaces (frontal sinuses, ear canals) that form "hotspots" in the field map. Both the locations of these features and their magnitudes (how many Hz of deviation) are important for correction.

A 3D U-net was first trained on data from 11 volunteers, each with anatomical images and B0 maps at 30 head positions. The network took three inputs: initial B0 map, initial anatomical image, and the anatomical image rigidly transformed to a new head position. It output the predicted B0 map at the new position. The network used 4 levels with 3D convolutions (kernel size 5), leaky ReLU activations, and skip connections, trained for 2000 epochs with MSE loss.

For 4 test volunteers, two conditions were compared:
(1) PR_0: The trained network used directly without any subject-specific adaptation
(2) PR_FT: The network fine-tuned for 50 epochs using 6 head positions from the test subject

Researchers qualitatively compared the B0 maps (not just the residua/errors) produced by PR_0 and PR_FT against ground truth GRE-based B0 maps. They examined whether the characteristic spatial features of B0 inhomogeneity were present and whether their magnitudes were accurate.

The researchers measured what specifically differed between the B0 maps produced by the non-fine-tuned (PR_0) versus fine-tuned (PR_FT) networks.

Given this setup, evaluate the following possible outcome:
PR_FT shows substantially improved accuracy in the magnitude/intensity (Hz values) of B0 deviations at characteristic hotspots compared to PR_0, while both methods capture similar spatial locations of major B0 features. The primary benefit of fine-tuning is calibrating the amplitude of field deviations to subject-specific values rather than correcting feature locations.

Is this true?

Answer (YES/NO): YES